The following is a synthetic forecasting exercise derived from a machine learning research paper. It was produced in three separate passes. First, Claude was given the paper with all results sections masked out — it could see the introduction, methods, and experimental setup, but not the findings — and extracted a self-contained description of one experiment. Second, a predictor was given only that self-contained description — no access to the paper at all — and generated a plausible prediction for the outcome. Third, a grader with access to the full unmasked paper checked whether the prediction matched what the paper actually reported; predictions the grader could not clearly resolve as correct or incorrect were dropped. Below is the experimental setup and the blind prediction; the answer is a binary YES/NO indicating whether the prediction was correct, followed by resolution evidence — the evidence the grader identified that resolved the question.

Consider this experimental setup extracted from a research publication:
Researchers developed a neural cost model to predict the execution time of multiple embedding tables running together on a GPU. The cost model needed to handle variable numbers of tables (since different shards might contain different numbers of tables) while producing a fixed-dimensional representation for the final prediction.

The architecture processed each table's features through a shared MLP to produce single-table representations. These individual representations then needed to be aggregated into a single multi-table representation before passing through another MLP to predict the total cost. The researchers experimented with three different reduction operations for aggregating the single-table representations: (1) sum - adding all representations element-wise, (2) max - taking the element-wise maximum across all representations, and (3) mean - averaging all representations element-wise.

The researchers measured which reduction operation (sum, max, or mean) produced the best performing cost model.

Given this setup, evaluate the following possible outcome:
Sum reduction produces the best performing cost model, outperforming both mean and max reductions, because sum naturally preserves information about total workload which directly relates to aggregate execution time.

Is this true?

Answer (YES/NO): YES